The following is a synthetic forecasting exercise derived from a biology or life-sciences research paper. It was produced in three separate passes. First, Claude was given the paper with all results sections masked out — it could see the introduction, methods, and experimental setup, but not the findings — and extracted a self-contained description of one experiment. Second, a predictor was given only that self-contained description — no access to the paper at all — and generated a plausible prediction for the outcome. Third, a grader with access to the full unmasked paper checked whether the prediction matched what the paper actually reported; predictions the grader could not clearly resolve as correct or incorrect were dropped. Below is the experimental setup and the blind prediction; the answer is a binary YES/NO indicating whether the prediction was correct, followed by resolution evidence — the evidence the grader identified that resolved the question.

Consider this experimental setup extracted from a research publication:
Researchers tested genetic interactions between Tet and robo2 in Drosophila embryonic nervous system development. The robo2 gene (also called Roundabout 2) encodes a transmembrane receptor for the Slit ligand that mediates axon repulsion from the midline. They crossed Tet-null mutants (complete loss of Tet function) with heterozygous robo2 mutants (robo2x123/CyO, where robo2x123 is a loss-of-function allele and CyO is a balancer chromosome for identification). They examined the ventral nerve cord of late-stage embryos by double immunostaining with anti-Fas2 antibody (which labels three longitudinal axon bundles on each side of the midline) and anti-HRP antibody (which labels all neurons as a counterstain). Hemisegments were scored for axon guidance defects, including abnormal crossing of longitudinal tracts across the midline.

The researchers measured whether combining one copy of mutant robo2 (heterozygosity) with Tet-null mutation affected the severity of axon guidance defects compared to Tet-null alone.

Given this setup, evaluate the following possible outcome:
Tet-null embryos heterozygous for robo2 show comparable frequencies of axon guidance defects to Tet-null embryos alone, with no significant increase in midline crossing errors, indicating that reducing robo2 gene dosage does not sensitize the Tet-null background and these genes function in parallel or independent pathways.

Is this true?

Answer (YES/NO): YES